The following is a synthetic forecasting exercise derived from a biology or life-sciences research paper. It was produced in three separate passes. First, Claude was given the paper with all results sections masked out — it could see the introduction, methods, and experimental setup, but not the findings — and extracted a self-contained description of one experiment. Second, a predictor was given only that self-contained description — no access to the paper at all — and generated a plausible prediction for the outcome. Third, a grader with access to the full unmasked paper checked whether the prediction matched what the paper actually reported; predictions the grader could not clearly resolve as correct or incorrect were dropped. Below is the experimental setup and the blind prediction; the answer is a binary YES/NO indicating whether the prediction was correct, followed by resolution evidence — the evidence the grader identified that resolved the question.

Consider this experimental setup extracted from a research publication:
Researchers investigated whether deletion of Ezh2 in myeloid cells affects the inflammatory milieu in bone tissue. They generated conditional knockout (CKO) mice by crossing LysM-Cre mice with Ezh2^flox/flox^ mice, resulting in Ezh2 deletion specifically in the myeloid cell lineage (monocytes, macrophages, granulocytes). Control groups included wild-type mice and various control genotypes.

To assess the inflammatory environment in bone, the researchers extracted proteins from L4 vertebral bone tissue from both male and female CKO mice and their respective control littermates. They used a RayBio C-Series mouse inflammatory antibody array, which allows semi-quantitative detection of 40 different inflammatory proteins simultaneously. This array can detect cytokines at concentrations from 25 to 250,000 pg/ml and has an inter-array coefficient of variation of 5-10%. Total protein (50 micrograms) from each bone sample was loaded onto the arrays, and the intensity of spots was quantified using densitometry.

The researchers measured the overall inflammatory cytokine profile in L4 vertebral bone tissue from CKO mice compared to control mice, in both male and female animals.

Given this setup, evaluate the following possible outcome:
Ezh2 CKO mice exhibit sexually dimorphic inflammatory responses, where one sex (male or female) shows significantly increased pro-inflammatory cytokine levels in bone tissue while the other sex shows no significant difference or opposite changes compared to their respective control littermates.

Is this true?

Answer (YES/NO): NO